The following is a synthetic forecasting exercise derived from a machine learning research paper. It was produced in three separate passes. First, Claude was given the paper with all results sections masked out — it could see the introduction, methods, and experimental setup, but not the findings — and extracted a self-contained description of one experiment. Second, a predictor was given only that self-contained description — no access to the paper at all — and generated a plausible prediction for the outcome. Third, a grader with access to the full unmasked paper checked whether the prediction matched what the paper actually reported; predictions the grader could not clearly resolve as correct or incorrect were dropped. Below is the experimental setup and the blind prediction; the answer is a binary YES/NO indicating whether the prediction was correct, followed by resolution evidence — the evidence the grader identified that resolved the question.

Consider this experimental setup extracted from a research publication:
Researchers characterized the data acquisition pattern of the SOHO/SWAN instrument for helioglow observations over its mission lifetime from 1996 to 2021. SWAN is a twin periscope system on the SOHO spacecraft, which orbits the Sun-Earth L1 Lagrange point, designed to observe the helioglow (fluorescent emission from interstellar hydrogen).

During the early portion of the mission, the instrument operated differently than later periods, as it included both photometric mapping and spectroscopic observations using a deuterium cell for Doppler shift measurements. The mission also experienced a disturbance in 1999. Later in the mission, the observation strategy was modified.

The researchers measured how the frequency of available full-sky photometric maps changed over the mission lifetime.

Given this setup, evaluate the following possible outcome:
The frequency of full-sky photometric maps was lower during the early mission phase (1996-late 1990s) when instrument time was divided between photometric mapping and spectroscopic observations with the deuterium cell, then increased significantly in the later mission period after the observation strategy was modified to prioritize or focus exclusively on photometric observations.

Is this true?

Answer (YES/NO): YES